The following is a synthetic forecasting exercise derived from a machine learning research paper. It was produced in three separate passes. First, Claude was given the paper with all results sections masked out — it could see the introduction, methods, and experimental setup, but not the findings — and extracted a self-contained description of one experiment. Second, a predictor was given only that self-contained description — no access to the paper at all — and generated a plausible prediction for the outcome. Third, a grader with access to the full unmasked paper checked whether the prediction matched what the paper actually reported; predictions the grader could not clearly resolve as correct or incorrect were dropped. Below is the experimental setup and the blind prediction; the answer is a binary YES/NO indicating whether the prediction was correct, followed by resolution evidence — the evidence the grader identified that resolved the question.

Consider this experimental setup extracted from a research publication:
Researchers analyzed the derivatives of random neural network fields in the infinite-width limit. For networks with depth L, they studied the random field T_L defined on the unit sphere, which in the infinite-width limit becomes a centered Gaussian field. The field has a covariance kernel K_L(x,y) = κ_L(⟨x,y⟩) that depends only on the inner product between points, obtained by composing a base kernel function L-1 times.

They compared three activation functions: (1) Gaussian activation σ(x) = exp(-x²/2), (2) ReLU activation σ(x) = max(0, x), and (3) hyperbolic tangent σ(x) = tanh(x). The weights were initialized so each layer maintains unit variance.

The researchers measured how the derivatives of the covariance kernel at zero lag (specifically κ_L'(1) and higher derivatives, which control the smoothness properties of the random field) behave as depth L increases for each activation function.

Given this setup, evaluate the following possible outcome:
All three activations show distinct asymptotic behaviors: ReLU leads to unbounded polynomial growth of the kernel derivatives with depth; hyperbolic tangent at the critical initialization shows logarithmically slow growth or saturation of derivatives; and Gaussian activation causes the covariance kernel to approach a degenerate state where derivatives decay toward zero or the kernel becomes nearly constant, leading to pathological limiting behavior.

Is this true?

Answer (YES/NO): NO